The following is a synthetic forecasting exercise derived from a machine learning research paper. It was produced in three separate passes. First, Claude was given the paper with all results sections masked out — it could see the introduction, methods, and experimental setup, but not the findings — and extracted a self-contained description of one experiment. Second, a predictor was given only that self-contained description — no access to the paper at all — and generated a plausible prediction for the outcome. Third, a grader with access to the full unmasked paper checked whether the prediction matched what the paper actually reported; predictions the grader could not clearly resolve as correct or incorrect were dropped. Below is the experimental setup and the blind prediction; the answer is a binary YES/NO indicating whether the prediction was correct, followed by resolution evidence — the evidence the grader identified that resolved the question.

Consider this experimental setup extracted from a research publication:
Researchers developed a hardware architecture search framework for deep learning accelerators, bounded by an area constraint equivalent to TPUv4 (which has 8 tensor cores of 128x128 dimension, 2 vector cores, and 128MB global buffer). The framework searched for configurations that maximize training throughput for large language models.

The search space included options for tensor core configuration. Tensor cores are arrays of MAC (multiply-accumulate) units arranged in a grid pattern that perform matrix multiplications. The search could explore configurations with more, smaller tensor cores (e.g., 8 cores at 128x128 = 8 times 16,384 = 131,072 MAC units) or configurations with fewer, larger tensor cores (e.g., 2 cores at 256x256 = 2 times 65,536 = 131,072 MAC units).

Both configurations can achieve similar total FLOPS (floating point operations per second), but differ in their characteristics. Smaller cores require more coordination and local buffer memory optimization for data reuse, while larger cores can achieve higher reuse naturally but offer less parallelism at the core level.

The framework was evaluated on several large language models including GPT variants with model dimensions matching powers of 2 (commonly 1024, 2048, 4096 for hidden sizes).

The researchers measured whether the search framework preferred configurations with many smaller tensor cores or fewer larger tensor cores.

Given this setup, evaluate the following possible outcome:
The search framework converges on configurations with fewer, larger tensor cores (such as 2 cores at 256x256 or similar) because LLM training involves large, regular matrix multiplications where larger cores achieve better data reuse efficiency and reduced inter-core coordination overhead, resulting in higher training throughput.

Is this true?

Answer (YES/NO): YES